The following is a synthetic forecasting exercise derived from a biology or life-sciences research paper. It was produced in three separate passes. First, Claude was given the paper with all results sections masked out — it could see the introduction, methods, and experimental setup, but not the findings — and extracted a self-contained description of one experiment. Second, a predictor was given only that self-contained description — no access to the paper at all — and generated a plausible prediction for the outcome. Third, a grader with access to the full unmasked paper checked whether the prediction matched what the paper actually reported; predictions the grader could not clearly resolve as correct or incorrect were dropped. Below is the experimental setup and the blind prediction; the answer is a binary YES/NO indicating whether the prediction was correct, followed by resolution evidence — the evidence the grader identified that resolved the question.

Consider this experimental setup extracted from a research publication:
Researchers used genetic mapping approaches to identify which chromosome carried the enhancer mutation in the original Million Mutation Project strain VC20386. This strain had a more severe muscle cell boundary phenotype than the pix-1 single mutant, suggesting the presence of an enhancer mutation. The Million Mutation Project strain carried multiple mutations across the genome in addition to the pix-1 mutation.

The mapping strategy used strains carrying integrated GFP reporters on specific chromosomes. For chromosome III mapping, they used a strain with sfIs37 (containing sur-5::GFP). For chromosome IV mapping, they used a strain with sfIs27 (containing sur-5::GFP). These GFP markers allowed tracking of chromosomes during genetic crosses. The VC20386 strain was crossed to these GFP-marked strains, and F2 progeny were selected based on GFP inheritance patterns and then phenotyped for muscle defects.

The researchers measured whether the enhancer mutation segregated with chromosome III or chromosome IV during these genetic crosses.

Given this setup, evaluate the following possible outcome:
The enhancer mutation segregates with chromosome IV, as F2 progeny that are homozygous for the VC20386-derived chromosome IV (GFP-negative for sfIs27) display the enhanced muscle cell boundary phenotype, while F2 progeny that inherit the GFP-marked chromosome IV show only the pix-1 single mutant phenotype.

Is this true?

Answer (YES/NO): YES